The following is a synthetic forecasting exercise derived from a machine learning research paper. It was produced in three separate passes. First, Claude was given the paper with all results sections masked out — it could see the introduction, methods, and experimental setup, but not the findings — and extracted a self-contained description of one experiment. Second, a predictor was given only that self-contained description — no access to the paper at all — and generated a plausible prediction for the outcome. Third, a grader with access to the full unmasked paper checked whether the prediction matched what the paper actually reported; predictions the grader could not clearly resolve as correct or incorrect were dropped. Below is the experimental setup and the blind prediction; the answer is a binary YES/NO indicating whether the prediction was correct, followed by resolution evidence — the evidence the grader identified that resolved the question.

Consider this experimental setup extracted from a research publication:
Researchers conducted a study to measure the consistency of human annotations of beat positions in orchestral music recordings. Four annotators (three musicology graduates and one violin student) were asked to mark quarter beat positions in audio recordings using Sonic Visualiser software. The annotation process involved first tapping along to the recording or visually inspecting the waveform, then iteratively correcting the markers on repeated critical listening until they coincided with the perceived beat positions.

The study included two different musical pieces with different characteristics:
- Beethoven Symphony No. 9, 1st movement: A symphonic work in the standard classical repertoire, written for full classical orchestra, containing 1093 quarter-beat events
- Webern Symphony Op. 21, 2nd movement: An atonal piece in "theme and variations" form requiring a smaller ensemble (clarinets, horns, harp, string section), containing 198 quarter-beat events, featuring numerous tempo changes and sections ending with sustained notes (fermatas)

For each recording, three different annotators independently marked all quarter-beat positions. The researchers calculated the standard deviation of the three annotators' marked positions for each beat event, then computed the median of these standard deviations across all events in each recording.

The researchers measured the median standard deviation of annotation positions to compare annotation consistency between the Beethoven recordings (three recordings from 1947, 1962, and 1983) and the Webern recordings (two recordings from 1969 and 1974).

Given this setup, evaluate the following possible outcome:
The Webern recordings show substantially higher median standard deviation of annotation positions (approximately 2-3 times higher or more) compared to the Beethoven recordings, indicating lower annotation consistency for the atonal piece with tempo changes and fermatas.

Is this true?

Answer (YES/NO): NO